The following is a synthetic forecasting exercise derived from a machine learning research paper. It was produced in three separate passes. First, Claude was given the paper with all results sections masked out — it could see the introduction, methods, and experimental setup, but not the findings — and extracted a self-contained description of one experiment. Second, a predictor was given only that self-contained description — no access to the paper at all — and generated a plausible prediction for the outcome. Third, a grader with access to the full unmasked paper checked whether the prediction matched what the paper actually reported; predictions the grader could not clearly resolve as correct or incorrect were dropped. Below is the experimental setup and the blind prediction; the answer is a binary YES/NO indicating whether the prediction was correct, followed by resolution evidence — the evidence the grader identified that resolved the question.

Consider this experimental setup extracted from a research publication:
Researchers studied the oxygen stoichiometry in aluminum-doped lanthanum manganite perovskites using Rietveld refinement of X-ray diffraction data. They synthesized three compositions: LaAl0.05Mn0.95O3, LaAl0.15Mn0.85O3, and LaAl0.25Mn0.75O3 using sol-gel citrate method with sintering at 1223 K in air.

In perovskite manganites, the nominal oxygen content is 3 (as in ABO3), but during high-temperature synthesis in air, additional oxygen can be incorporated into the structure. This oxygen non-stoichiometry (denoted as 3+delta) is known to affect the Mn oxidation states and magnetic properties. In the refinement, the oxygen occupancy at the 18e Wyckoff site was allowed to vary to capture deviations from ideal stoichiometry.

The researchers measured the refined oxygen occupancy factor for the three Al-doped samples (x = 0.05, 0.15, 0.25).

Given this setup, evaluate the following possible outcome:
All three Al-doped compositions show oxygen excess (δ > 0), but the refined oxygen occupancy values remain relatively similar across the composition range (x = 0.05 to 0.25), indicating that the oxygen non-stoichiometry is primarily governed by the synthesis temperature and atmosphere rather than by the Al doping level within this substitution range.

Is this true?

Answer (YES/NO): NO